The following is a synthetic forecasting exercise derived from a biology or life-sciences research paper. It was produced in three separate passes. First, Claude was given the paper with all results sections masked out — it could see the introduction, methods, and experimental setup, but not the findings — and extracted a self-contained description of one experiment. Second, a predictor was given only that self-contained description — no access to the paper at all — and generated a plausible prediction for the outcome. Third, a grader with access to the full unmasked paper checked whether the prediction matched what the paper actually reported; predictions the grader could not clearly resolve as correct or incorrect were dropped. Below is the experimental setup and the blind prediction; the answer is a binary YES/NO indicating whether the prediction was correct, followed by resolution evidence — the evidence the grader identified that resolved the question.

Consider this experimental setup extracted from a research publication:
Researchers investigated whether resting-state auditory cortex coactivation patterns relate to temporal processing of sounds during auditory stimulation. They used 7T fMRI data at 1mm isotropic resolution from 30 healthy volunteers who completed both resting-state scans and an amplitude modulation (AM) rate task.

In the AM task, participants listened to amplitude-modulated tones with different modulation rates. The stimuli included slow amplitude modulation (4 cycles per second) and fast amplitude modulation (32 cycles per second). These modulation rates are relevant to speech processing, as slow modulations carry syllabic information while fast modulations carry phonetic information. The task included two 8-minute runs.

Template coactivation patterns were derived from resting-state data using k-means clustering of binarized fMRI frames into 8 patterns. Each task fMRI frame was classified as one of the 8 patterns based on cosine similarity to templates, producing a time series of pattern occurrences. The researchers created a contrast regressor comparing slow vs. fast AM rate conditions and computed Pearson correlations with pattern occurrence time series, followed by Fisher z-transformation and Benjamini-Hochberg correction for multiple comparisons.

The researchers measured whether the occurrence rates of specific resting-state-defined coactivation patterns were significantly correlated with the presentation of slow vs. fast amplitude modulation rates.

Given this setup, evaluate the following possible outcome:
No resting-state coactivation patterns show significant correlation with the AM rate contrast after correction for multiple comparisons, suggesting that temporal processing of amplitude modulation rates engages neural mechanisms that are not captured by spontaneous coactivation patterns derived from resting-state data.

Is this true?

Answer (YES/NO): NO